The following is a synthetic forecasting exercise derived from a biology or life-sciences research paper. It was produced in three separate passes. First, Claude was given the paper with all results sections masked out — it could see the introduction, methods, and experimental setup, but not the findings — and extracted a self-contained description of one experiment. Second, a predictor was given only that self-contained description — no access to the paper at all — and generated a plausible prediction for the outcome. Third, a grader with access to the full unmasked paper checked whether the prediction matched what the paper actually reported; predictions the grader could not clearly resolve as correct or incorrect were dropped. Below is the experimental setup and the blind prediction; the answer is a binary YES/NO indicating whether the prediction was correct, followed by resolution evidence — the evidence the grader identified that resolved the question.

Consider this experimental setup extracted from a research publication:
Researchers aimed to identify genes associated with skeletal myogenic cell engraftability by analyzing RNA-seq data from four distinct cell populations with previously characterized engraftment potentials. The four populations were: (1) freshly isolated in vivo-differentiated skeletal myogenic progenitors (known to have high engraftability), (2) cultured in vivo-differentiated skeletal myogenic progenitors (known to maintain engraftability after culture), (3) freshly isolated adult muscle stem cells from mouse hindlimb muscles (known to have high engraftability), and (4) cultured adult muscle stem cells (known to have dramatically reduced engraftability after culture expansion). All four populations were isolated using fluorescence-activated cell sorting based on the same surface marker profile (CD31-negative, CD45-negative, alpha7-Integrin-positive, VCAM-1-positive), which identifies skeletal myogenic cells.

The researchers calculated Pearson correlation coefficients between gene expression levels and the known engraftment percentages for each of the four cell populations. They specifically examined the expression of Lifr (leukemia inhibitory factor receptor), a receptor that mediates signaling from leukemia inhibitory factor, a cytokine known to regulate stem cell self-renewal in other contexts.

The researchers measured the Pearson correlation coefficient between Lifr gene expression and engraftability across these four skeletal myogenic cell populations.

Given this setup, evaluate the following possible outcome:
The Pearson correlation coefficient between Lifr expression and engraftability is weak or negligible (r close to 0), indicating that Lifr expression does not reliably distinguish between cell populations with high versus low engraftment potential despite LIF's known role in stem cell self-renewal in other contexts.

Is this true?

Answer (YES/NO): NO